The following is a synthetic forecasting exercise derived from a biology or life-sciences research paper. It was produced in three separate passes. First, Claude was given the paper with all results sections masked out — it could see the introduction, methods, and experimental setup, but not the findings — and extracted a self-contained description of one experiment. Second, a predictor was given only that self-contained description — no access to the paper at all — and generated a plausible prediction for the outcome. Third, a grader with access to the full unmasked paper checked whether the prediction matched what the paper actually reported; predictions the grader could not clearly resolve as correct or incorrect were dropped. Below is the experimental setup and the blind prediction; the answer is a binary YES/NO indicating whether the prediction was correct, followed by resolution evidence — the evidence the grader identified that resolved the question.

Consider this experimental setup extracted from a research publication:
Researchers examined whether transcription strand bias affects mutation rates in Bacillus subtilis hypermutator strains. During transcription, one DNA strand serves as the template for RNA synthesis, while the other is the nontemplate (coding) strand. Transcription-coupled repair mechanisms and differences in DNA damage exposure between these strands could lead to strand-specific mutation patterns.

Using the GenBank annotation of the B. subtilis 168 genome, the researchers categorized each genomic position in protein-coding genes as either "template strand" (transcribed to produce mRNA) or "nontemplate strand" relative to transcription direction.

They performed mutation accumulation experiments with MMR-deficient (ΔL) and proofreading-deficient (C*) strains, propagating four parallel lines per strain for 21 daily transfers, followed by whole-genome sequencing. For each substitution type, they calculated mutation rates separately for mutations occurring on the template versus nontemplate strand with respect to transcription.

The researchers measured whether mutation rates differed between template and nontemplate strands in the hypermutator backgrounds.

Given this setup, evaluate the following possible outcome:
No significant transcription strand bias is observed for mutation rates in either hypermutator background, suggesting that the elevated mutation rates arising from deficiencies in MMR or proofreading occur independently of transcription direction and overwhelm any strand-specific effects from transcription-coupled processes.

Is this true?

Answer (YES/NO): YES